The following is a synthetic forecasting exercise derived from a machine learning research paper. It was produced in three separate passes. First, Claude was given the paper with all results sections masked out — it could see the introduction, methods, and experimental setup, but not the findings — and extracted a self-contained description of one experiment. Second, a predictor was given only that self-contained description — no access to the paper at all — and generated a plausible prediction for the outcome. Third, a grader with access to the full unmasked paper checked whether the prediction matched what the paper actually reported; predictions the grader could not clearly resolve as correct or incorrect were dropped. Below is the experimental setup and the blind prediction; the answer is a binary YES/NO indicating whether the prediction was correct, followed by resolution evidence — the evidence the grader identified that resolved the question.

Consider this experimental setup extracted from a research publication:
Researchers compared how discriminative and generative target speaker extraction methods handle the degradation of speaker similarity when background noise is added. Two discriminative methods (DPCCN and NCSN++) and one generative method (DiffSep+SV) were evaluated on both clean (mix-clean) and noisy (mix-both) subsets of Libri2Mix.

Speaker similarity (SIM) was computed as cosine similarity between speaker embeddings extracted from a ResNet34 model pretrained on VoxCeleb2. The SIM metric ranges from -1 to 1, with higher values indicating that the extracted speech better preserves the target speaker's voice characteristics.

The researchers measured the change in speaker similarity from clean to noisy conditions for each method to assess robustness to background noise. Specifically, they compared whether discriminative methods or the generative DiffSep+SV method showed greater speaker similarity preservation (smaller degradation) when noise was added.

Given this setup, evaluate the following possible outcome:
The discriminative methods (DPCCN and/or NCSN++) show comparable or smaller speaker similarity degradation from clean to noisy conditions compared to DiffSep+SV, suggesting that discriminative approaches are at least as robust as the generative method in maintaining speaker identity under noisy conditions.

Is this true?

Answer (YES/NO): YES